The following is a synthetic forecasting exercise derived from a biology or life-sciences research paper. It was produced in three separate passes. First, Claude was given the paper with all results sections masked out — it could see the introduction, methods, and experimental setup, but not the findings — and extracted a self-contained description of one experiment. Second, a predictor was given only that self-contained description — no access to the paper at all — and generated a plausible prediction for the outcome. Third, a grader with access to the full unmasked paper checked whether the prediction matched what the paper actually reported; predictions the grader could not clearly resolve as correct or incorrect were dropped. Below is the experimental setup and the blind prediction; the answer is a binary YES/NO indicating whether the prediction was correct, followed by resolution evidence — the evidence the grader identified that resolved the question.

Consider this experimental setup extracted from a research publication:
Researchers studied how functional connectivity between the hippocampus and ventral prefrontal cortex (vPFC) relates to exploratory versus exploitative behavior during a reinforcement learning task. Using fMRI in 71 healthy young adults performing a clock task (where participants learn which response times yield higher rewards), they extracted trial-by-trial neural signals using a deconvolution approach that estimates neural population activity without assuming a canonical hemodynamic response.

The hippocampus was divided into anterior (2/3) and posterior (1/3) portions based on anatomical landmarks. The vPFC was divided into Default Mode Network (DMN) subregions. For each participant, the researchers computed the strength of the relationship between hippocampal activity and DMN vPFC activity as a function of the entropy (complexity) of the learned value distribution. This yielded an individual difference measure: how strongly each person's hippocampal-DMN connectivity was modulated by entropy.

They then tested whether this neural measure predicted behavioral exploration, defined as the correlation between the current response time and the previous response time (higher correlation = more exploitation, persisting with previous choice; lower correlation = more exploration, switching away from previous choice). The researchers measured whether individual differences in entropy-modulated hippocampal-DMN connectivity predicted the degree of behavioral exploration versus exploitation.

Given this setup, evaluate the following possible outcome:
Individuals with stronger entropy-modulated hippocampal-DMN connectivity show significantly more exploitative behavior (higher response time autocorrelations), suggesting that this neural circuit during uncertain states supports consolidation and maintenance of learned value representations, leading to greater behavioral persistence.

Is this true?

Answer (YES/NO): NO